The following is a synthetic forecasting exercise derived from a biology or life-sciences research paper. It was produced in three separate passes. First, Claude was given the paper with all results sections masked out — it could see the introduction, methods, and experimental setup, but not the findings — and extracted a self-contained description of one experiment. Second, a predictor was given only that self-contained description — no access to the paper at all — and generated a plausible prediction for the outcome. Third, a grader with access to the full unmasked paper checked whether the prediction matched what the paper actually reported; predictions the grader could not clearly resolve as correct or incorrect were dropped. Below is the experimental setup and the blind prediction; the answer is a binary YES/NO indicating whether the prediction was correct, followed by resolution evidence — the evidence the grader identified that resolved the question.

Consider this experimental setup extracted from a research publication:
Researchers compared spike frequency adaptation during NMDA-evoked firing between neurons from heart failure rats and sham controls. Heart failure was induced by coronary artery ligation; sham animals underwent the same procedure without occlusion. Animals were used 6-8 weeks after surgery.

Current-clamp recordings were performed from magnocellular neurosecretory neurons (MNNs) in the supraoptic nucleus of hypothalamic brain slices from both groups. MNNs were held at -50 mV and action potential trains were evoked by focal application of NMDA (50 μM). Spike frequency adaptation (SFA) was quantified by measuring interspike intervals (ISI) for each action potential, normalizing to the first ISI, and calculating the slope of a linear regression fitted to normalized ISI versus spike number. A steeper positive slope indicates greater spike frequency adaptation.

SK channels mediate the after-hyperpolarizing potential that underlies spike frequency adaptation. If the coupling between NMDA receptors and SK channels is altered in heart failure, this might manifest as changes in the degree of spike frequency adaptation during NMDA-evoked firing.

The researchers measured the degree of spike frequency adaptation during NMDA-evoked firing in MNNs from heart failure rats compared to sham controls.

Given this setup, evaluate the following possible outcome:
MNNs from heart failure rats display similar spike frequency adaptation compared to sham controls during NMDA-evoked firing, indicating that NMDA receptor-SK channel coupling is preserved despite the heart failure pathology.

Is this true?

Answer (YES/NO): NO